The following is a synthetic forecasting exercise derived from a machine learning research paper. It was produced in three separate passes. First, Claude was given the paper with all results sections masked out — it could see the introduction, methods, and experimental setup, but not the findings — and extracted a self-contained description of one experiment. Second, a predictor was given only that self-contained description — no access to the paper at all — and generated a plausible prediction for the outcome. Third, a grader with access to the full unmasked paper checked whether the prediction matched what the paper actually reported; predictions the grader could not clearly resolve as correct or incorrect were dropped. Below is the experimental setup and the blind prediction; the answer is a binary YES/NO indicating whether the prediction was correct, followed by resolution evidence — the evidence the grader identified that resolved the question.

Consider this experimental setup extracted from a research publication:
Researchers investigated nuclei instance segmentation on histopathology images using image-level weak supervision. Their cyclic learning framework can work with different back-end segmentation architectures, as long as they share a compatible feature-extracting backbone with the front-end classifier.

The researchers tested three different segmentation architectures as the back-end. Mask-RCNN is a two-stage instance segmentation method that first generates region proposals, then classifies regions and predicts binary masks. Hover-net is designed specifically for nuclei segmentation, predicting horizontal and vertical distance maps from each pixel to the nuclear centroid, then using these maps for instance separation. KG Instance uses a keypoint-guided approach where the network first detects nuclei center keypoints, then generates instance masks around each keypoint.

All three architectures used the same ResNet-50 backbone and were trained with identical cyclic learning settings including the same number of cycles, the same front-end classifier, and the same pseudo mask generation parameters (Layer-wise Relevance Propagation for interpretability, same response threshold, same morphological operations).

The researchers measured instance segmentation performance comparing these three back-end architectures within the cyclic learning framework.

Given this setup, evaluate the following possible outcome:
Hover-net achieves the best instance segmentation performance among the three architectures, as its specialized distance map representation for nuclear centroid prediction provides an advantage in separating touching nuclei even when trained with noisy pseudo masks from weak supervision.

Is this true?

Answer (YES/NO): NO